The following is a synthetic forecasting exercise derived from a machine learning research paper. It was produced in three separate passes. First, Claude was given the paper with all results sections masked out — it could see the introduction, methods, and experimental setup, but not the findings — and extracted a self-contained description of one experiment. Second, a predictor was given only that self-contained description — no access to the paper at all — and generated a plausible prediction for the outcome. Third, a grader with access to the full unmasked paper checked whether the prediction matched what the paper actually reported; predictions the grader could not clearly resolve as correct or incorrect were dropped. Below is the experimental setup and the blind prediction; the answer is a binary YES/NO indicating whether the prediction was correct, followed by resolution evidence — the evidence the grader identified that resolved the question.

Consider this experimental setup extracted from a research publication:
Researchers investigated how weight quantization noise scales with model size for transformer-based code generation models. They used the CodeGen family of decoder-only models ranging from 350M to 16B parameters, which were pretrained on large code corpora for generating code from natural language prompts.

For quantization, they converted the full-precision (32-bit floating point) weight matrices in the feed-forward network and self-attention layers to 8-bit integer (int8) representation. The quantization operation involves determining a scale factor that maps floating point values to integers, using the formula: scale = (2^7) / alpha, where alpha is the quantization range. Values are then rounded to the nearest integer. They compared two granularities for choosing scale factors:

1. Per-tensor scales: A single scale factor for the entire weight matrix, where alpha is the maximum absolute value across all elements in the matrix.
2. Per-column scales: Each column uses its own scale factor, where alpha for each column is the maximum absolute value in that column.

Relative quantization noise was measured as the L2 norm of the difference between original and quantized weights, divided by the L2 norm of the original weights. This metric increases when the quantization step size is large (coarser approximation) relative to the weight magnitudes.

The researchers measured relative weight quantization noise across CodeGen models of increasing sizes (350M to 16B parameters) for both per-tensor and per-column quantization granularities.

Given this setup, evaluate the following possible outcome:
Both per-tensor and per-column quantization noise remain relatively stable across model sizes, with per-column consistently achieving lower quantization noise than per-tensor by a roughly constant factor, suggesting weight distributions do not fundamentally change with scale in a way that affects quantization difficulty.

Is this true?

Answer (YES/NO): NO